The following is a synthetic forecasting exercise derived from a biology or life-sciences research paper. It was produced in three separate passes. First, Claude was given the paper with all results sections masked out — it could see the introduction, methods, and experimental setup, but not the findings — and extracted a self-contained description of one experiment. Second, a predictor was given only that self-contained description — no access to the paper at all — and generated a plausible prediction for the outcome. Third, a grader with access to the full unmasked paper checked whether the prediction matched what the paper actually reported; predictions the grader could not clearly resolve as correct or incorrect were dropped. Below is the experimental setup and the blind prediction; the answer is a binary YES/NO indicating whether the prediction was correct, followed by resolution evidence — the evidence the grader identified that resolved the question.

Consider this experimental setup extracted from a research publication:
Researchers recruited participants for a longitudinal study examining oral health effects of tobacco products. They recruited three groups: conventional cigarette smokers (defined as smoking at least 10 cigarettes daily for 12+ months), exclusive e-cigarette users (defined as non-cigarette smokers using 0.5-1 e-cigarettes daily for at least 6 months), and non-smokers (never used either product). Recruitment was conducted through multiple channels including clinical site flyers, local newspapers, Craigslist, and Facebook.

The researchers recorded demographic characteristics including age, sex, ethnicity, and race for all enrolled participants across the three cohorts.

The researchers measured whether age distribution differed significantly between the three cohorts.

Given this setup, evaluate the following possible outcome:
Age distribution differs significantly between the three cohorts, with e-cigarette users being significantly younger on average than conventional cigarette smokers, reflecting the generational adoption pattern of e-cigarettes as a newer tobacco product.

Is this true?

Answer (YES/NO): YES